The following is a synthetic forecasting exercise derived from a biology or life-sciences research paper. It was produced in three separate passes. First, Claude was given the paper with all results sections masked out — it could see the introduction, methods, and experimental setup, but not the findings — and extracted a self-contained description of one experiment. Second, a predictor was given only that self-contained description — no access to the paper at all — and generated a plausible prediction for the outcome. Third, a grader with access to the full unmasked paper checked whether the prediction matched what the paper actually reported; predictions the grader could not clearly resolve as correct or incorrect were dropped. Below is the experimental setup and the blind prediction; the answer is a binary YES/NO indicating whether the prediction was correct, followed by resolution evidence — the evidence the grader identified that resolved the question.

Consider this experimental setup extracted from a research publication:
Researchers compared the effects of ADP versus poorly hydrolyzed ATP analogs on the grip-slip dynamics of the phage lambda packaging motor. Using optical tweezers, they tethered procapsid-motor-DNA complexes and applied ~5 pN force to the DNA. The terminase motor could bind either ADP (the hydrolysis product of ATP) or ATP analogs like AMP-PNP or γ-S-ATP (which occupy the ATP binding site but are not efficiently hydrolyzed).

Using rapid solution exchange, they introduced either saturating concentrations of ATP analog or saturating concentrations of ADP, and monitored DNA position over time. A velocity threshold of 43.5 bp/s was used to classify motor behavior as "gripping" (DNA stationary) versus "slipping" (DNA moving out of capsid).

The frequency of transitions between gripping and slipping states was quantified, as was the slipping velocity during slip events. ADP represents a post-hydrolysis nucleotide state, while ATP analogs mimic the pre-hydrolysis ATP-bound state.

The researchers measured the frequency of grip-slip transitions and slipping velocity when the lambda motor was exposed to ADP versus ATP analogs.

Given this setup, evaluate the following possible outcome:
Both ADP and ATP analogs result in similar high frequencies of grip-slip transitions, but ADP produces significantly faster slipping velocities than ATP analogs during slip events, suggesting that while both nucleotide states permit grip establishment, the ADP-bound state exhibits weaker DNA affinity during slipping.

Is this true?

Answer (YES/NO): NO